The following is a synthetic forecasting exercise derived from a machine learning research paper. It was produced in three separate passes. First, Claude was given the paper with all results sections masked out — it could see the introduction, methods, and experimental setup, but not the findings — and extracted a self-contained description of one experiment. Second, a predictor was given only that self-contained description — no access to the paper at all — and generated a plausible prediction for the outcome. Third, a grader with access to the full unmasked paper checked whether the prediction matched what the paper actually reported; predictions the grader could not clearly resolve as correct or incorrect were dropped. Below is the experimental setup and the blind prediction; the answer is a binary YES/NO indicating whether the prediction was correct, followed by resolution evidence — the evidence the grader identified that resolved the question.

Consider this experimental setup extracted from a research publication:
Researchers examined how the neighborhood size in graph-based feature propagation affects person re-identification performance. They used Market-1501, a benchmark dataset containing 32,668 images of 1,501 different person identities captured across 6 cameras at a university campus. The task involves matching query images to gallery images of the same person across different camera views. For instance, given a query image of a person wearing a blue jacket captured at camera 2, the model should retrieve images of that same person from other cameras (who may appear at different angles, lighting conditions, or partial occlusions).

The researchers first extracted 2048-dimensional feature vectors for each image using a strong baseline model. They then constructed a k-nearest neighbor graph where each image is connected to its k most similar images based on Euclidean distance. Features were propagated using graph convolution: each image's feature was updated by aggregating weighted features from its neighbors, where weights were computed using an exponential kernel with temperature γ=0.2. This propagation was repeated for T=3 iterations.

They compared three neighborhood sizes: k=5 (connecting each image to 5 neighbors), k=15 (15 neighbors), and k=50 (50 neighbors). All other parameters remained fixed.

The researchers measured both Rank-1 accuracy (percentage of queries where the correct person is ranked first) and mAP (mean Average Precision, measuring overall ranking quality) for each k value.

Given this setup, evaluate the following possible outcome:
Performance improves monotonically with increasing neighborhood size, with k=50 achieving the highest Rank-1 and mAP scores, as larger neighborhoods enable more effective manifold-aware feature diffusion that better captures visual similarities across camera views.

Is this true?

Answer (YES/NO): NO